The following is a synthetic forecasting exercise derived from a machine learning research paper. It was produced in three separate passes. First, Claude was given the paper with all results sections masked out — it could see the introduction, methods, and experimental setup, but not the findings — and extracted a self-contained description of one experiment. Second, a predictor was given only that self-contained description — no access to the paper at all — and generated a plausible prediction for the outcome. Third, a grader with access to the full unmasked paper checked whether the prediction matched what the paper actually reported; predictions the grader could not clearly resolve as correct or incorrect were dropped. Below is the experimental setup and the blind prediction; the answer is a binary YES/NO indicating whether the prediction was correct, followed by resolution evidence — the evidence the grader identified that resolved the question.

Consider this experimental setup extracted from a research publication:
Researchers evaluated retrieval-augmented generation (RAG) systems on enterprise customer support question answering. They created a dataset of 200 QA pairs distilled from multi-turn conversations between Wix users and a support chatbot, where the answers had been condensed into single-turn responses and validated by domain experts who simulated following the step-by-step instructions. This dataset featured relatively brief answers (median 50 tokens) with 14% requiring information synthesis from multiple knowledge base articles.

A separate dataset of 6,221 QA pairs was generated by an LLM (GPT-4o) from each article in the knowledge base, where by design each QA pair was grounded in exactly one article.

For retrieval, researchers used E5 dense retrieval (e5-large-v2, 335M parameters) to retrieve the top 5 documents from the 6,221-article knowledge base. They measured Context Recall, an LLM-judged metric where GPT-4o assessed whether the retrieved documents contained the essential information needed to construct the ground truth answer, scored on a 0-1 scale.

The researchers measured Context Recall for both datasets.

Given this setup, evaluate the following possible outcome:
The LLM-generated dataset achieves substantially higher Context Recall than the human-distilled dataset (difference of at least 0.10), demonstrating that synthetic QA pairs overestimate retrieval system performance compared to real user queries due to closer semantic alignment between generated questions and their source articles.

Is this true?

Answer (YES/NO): YES